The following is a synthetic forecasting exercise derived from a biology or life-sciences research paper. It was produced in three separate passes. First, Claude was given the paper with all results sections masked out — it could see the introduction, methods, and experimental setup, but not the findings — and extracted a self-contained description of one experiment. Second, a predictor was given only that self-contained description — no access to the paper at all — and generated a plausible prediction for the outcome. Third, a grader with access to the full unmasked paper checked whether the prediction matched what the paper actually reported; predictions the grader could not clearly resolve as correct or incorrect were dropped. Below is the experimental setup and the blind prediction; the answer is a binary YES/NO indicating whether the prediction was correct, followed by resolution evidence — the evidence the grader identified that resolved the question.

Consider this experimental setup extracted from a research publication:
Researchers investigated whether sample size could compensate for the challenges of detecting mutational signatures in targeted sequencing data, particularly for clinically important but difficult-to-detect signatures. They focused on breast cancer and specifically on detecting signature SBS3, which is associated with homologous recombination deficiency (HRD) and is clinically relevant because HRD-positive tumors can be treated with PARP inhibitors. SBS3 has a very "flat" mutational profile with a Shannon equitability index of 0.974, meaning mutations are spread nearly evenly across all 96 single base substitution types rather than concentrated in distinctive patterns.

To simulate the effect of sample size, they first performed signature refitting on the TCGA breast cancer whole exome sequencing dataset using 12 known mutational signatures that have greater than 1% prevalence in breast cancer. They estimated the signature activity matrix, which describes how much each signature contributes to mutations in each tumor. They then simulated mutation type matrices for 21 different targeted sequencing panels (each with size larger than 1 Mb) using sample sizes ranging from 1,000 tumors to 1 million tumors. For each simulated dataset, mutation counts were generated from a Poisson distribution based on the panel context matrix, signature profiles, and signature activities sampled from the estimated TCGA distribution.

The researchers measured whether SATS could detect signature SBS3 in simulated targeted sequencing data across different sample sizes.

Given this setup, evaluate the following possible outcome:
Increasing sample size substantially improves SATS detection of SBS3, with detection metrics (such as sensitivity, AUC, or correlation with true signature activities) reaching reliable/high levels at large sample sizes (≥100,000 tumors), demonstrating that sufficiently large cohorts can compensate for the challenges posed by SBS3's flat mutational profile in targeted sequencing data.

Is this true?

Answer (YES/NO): YES